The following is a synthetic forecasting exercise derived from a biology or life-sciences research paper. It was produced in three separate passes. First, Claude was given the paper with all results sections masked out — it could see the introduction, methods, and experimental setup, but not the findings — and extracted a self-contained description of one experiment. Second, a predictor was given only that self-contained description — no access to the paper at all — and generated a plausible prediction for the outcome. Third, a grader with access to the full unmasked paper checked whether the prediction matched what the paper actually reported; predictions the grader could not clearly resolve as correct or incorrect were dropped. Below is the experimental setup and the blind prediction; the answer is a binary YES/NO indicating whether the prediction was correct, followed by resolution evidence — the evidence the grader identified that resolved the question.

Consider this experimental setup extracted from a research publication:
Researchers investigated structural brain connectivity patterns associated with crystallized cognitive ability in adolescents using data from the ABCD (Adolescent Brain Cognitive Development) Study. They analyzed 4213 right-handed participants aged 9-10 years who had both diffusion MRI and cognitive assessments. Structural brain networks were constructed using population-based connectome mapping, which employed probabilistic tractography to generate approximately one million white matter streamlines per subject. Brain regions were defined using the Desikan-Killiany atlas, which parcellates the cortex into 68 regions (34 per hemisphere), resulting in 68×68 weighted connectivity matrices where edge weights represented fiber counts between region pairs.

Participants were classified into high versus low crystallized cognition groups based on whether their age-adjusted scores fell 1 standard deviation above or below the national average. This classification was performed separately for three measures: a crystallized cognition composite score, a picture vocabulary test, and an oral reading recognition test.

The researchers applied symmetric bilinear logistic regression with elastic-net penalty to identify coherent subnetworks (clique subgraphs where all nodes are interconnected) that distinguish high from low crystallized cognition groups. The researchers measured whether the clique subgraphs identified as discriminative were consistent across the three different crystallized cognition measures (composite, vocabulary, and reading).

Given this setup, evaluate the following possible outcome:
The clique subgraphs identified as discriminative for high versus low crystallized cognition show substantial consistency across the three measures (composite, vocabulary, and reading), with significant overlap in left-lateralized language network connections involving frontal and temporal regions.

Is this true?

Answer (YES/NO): NO